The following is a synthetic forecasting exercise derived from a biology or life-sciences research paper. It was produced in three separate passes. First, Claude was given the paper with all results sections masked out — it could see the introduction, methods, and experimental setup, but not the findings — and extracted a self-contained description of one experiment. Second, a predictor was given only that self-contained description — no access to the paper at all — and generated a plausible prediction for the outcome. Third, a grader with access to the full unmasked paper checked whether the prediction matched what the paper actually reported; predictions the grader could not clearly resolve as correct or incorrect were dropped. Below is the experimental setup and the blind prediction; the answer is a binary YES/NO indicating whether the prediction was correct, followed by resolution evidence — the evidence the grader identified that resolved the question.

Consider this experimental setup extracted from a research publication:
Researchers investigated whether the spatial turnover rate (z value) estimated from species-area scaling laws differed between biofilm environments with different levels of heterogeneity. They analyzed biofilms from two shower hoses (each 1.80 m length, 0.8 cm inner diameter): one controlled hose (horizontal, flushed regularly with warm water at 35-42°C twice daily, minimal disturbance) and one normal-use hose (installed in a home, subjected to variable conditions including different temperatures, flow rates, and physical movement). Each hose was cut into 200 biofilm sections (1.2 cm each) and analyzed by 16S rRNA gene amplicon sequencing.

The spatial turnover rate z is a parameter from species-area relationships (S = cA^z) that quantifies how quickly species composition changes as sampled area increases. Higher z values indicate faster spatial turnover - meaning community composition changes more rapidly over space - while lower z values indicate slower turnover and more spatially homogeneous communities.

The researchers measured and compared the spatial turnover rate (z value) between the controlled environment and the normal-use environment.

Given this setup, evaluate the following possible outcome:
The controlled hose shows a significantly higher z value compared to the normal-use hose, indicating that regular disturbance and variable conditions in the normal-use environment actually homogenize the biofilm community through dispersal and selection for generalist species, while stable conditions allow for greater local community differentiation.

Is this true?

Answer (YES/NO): NO